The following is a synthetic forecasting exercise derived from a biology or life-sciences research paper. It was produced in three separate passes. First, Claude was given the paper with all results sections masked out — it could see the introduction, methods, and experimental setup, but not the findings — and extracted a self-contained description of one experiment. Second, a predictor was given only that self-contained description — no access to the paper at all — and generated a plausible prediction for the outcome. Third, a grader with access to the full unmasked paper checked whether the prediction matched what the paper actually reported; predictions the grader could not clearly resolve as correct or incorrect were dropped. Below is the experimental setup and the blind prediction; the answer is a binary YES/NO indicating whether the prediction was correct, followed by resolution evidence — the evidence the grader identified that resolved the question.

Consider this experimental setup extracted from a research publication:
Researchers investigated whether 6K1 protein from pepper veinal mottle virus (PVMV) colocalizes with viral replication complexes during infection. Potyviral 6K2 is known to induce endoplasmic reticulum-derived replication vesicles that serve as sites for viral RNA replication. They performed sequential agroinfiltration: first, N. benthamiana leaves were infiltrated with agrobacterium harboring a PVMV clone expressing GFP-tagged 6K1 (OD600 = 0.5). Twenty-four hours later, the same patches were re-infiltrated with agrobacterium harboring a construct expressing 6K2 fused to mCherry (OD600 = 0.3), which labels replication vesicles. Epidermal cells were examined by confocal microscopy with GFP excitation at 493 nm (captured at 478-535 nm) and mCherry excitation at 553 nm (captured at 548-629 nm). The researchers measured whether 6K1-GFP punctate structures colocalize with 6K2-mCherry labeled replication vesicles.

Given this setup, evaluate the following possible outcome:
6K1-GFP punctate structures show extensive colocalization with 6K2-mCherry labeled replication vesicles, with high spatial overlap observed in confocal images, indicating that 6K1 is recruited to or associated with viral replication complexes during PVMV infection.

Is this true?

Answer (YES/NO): YES